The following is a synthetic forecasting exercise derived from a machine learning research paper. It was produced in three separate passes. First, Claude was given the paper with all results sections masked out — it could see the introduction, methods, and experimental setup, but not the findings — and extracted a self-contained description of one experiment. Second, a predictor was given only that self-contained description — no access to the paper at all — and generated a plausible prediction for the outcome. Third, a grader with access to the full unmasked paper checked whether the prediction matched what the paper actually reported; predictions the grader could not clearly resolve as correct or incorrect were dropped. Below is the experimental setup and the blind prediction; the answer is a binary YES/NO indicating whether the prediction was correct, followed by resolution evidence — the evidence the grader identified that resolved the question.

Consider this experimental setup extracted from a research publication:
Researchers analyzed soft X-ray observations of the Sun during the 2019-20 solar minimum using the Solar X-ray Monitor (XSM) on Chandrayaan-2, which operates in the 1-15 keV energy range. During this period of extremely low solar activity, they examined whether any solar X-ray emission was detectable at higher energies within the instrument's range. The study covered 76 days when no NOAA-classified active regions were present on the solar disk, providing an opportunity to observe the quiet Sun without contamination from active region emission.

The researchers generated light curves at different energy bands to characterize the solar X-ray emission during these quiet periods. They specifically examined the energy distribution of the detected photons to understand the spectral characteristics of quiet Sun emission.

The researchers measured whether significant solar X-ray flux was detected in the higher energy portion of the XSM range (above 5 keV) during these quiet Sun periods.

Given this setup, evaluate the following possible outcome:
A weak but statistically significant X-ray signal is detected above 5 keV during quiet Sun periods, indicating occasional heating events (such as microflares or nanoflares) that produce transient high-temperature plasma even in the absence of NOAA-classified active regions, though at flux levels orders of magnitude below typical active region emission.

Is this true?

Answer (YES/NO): NO